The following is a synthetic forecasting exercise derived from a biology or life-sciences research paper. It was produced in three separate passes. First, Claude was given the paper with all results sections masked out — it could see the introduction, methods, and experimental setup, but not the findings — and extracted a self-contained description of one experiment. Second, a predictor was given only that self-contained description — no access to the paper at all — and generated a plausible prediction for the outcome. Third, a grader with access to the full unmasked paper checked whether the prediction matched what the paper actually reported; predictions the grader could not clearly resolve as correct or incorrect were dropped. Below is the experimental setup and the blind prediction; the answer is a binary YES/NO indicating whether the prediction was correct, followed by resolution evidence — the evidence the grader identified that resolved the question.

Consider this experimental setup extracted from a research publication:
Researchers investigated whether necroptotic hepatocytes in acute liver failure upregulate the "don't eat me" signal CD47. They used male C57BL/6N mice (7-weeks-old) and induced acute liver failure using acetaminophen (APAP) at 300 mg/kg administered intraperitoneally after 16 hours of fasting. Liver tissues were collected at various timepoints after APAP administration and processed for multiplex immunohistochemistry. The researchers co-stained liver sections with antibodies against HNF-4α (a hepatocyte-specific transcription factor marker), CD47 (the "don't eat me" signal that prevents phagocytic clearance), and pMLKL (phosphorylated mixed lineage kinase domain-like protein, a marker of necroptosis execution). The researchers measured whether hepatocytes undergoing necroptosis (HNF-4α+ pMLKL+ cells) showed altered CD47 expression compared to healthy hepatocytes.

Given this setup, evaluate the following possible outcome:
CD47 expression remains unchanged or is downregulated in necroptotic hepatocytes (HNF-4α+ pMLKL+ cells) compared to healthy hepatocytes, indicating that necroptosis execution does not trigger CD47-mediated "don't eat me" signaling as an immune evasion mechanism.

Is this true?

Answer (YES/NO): NO